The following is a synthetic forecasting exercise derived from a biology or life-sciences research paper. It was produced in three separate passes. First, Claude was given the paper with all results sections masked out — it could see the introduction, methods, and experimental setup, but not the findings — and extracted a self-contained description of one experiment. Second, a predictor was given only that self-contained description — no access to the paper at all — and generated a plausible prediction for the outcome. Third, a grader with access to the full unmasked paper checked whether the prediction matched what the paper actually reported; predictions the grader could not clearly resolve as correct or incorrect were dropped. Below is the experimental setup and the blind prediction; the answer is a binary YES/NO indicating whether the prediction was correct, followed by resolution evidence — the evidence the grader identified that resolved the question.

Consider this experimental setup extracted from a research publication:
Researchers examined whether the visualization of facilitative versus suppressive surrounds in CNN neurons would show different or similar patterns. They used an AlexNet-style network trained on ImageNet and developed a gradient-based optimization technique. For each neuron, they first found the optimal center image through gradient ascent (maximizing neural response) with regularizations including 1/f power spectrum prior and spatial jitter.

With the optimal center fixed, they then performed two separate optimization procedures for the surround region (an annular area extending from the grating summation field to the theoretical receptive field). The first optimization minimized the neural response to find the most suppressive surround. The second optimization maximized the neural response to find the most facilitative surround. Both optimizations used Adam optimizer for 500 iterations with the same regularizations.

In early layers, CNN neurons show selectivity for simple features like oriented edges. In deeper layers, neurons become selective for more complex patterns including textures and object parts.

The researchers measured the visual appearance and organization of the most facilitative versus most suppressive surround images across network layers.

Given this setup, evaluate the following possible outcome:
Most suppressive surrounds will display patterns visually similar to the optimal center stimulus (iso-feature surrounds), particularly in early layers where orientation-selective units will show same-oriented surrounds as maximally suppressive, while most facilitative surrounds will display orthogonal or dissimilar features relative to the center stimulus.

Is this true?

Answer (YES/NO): YES